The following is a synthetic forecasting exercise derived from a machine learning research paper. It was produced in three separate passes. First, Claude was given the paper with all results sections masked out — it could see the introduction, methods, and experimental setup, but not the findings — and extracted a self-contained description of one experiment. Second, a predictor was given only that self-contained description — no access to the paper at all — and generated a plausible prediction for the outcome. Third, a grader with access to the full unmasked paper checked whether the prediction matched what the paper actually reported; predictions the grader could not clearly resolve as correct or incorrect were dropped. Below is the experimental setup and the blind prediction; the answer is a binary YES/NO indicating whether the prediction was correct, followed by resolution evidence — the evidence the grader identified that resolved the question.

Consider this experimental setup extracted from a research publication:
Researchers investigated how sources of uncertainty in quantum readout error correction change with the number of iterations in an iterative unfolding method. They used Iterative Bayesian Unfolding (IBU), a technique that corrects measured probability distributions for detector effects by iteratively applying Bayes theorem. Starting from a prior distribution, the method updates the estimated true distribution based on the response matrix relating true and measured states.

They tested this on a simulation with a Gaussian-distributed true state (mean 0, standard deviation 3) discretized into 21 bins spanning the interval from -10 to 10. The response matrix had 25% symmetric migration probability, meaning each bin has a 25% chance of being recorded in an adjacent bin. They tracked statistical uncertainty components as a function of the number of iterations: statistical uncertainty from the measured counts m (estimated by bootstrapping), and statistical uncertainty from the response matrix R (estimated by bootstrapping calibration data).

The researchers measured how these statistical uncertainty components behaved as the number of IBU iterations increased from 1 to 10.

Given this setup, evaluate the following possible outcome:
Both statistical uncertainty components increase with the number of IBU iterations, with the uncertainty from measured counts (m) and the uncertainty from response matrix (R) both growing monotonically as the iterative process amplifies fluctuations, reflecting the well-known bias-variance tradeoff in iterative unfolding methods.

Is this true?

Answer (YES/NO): YES